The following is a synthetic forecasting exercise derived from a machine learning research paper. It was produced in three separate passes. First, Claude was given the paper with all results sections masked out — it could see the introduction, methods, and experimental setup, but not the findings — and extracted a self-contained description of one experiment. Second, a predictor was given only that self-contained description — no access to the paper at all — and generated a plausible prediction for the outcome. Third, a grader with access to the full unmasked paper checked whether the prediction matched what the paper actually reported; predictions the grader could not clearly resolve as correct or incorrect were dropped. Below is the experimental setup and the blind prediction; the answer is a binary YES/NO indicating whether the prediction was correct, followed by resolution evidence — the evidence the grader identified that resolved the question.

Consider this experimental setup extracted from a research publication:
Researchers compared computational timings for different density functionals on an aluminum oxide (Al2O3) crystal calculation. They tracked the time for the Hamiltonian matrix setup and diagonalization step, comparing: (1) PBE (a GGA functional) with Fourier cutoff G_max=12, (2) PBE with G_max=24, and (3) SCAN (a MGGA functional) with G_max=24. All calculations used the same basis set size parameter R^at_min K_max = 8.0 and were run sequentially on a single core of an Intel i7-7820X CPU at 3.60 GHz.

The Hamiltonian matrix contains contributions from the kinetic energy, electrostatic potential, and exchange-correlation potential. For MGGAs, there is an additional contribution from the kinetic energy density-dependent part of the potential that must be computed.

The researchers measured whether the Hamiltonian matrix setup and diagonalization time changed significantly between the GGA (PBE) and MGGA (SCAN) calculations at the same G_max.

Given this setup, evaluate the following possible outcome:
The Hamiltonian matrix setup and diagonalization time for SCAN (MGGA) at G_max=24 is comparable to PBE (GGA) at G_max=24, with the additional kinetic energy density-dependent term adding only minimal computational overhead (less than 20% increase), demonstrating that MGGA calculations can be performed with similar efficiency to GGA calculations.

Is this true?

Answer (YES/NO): NO